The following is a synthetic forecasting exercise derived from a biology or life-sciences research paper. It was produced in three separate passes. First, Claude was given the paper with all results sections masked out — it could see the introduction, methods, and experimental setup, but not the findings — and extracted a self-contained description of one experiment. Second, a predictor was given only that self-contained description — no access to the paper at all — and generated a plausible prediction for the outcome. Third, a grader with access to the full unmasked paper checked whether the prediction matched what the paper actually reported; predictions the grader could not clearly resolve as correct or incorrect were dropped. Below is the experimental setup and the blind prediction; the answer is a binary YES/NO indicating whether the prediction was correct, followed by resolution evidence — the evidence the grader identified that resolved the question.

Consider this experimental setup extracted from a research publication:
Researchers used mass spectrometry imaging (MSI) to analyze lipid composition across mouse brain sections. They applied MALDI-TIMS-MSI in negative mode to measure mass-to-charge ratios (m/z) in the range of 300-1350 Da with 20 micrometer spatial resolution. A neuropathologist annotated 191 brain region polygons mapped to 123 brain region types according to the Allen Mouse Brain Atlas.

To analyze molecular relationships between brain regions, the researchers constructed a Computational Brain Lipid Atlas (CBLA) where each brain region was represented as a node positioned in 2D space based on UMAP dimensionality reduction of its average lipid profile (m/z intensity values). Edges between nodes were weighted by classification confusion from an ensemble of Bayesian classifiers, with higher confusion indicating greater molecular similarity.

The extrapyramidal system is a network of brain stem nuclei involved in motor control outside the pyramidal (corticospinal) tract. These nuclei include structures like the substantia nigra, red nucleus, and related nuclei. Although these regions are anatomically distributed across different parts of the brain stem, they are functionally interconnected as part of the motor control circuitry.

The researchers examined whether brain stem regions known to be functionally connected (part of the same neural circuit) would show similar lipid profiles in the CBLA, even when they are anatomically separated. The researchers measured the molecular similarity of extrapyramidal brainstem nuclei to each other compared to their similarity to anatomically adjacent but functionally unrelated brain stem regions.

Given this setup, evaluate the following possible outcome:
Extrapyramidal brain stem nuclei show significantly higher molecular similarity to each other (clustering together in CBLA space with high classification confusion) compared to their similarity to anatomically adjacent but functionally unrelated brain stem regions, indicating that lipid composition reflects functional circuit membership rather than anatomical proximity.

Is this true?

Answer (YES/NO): YES